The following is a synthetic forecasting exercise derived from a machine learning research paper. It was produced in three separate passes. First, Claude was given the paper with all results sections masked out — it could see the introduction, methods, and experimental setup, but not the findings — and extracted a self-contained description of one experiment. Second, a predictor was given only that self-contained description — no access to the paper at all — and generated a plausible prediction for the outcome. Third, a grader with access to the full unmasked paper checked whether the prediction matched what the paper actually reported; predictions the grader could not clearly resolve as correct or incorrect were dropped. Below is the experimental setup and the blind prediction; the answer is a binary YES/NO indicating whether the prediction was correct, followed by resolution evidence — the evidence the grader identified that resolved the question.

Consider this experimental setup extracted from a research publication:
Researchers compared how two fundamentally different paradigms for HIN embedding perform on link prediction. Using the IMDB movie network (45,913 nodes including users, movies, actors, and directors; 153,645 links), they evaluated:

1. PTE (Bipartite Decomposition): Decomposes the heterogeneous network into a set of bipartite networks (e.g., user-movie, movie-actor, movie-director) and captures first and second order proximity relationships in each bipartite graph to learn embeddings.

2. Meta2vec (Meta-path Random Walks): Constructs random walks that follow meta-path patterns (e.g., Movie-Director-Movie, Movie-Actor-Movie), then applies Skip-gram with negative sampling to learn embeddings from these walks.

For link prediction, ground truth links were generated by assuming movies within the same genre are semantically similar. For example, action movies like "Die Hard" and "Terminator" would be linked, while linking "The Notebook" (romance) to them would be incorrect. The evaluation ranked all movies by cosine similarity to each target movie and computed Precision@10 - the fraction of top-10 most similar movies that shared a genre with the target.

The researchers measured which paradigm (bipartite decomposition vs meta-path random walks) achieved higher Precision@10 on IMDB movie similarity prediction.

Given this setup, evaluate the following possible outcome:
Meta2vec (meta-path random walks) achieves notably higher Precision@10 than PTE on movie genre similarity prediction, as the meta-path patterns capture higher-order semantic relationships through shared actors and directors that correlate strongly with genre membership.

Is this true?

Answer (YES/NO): NO